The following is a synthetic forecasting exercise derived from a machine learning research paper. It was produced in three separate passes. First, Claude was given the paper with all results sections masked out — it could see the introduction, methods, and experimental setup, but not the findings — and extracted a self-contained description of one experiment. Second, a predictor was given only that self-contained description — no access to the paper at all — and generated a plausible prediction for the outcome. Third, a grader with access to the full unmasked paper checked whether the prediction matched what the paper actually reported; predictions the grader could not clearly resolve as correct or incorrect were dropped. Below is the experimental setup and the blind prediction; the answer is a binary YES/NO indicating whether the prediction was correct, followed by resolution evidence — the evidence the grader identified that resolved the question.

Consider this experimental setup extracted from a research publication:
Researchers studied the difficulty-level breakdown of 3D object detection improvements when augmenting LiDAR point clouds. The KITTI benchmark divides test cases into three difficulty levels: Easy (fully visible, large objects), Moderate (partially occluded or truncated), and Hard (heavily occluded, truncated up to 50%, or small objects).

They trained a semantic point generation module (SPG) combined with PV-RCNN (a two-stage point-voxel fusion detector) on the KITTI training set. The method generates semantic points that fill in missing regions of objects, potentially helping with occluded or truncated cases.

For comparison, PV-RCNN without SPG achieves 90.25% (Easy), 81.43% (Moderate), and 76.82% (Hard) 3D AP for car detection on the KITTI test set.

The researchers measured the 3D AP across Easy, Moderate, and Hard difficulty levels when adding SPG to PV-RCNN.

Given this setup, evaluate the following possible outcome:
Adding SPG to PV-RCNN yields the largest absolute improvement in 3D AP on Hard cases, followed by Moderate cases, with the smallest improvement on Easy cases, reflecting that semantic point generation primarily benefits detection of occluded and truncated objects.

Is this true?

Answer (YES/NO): YES